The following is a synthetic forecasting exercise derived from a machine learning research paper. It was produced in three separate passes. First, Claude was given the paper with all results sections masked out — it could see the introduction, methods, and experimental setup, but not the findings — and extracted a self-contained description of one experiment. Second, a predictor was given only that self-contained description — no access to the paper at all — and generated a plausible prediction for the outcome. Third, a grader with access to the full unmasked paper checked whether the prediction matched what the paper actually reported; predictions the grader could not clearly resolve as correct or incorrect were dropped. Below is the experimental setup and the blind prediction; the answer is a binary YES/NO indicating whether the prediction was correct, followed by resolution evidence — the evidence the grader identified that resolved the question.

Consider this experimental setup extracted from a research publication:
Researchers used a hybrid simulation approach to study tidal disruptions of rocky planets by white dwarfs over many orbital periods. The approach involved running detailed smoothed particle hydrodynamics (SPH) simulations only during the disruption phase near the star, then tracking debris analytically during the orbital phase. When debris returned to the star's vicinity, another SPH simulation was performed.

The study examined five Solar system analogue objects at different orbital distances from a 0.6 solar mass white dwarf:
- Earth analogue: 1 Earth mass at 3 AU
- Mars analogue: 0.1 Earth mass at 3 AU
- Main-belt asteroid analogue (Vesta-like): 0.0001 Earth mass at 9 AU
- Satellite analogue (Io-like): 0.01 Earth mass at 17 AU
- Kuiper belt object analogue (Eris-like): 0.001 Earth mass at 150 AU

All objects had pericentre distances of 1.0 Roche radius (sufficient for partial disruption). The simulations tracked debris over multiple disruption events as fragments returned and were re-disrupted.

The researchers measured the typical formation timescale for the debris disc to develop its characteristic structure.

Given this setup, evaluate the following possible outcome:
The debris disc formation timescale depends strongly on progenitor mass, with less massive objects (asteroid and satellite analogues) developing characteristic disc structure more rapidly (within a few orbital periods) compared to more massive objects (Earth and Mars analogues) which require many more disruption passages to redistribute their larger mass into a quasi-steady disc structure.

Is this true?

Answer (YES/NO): NO